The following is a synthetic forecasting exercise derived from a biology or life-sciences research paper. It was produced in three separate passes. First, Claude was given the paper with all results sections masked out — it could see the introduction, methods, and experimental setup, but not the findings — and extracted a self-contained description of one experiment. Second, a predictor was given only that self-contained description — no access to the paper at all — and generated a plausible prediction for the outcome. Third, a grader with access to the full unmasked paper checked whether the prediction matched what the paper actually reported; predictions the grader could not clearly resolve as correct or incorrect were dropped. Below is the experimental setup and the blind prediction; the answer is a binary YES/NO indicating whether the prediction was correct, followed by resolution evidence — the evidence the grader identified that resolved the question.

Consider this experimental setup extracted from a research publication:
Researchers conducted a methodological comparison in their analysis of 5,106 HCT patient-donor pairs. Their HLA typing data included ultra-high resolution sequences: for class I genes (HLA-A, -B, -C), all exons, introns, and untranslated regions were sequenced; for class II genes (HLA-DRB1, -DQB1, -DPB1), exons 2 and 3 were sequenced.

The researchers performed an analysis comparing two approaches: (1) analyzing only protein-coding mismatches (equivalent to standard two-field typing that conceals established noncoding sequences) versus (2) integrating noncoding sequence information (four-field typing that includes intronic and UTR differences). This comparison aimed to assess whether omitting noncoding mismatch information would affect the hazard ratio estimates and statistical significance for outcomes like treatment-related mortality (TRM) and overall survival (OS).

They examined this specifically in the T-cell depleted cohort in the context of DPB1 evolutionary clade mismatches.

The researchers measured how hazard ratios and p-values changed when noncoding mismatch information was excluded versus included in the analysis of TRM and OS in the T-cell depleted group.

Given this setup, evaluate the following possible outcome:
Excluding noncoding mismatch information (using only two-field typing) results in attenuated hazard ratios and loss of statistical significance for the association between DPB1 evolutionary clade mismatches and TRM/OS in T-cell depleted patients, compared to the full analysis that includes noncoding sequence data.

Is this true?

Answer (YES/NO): NO